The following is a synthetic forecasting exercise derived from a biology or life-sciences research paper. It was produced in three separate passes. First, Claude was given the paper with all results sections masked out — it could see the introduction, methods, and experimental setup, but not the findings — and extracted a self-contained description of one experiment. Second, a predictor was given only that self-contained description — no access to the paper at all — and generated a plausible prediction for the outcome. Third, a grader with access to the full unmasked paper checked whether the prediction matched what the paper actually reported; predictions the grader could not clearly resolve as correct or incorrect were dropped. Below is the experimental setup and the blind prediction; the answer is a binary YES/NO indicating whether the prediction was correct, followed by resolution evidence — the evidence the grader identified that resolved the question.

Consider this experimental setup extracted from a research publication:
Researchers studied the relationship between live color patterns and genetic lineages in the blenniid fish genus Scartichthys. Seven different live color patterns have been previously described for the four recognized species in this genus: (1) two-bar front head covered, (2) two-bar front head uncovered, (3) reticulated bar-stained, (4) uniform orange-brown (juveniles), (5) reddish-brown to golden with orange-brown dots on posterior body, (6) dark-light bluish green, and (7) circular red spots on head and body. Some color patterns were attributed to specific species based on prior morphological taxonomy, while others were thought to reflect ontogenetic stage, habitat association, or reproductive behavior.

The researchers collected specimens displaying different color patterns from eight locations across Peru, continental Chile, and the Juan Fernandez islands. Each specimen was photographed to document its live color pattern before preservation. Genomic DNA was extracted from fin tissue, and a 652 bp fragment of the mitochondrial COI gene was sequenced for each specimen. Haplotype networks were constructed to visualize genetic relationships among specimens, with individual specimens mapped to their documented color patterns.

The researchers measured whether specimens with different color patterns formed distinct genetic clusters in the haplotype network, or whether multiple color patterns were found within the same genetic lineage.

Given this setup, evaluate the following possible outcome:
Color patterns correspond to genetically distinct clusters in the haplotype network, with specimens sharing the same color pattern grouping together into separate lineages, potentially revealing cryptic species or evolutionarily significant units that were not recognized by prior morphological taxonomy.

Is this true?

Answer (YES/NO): NO